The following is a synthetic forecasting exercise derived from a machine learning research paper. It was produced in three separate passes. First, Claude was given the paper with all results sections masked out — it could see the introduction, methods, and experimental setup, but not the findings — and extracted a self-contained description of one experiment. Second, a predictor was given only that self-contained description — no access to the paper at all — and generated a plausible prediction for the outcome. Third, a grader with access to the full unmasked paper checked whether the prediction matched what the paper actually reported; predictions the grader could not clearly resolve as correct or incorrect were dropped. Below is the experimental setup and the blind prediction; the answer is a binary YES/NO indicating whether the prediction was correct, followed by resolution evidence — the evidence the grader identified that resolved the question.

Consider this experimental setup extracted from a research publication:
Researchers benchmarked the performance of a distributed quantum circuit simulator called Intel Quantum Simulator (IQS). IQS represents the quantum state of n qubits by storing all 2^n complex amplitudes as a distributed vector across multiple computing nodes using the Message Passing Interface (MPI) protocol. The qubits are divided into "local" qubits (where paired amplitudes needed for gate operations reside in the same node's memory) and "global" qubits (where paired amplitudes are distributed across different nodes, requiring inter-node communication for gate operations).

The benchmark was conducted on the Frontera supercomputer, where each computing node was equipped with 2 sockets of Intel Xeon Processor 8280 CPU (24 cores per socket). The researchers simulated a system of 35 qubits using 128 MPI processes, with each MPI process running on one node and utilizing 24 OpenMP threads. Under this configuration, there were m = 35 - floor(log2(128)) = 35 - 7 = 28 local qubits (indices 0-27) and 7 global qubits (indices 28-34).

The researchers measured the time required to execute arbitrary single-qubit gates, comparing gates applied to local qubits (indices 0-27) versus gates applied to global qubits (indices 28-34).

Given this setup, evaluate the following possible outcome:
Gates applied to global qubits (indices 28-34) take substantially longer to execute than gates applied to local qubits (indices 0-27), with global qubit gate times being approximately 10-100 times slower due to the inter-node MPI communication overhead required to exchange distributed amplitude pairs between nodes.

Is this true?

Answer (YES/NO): YES